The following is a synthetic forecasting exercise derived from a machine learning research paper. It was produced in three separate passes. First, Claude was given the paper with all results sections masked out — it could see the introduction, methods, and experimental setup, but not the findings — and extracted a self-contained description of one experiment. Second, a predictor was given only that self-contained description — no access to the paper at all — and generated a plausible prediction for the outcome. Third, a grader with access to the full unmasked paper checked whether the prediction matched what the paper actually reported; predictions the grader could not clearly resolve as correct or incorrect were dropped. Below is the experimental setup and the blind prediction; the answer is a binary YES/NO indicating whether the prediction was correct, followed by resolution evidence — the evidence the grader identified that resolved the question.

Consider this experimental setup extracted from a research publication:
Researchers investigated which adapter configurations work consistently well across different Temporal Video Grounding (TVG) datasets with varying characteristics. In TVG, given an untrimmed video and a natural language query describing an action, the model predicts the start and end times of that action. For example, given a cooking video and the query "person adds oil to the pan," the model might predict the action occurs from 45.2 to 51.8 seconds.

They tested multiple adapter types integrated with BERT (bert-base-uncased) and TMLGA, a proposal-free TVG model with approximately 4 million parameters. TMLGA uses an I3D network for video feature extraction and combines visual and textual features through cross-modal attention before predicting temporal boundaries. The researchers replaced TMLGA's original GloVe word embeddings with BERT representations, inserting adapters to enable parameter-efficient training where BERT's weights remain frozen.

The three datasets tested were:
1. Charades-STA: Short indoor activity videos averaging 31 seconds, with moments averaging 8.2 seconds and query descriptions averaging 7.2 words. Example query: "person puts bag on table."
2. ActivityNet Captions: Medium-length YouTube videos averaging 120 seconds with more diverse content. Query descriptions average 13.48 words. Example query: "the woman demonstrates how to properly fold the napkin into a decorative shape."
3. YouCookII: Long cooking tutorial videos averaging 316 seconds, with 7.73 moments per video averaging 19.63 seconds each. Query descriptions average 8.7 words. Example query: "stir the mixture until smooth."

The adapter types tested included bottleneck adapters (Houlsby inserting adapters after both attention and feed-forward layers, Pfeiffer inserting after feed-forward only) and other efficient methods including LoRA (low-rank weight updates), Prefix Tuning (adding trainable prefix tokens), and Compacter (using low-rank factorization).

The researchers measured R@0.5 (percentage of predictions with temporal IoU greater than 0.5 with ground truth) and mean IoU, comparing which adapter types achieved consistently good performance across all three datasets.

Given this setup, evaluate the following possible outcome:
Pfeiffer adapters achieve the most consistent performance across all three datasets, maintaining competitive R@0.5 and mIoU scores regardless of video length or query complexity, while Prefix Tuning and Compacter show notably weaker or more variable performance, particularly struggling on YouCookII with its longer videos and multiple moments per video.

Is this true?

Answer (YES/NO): NO